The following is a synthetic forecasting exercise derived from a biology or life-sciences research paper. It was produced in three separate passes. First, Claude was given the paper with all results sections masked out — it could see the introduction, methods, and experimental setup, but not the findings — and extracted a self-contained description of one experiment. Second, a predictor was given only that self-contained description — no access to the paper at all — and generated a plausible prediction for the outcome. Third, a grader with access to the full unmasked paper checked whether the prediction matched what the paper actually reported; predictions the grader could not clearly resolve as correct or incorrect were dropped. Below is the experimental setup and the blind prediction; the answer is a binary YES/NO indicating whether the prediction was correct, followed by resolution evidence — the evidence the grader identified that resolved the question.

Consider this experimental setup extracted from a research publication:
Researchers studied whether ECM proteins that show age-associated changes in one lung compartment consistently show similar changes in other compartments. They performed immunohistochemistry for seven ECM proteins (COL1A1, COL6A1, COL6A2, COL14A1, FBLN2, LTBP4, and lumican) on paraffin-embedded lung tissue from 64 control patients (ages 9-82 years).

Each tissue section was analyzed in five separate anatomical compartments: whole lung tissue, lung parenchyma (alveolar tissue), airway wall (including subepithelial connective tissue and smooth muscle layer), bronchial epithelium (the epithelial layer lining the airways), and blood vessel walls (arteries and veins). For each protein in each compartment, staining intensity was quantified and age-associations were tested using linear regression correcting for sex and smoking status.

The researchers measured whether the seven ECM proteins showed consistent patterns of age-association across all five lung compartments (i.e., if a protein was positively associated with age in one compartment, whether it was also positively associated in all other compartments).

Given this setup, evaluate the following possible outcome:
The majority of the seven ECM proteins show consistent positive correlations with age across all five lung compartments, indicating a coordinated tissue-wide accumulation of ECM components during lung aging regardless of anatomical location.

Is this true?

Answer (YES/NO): NO